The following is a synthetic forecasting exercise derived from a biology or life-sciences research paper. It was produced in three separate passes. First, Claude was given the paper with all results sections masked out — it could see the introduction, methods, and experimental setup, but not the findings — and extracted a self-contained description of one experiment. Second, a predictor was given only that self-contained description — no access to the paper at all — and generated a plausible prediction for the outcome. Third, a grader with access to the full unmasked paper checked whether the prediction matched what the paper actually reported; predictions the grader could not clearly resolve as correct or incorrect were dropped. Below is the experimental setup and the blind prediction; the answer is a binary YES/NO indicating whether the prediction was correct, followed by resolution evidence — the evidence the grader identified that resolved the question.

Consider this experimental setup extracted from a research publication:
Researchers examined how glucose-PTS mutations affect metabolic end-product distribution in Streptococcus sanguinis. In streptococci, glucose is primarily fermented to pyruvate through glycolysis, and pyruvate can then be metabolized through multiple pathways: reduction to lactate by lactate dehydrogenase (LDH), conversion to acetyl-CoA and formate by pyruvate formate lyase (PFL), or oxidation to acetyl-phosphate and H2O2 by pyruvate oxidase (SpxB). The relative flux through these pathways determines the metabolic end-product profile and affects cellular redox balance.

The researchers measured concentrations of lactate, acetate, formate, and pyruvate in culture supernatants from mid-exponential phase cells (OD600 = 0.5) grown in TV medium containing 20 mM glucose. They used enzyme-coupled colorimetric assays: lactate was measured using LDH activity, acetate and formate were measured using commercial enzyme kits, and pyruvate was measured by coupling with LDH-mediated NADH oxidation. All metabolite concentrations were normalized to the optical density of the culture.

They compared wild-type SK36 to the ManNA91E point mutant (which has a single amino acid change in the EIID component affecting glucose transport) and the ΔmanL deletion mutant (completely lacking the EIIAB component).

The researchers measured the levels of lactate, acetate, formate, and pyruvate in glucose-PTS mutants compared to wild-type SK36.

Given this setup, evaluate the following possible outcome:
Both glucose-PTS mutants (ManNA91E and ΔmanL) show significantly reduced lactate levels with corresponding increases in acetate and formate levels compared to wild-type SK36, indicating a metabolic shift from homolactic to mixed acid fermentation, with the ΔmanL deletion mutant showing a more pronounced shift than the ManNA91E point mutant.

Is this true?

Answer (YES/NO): NO